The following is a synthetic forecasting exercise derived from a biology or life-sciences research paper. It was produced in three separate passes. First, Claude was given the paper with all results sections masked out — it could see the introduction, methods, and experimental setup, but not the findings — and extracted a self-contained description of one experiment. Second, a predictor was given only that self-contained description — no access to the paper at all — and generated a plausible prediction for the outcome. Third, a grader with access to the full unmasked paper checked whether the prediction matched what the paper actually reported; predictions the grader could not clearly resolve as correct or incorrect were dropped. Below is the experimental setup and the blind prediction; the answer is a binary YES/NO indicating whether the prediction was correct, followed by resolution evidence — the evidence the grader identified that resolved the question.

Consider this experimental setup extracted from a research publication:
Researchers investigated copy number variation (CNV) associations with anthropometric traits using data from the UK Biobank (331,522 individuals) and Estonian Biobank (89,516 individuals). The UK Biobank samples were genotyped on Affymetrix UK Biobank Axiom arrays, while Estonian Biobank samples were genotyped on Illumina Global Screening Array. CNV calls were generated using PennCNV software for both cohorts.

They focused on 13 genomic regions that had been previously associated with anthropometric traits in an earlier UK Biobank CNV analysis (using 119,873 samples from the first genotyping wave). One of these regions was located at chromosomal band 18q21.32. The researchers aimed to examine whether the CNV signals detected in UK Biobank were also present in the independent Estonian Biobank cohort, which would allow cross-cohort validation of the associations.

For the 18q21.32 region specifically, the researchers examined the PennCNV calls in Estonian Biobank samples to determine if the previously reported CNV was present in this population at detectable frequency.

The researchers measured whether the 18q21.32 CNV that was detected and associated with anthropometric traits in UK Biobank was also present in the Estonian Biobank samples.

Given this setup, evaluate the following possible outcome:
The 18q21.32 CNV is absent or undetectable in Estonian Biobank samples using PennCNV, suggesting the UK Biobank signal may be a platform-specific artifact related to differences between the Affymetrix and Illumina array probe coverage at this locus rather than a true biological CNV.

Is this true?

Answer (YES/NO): NO